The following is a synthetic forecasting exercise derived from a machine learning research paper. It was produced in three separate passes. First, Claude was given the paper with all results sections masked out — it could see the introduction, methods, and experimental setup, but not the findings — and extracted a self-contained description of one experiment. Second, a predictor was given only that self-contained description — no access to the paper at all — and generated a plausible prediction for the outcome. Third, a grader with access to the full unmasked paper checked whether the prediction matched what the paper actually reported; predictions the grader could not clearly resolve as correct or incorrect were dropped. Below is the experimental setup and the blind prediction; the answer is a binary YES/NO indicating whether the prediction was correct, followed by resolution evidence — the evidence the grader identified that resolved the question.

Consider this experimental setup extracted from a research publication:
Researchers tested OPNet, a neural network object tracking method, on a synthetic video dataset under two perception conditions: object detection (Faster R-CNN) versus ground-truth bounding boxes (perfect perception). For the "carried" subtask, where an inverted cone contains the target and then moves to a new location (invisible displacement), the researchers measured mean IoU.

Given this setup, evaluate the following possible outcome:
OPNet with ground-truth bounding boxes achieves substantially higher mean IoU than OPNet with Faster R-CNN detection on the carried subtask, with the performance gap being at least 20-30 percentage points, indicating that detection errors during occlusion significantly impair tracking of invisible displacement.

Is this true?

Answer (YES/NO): YES